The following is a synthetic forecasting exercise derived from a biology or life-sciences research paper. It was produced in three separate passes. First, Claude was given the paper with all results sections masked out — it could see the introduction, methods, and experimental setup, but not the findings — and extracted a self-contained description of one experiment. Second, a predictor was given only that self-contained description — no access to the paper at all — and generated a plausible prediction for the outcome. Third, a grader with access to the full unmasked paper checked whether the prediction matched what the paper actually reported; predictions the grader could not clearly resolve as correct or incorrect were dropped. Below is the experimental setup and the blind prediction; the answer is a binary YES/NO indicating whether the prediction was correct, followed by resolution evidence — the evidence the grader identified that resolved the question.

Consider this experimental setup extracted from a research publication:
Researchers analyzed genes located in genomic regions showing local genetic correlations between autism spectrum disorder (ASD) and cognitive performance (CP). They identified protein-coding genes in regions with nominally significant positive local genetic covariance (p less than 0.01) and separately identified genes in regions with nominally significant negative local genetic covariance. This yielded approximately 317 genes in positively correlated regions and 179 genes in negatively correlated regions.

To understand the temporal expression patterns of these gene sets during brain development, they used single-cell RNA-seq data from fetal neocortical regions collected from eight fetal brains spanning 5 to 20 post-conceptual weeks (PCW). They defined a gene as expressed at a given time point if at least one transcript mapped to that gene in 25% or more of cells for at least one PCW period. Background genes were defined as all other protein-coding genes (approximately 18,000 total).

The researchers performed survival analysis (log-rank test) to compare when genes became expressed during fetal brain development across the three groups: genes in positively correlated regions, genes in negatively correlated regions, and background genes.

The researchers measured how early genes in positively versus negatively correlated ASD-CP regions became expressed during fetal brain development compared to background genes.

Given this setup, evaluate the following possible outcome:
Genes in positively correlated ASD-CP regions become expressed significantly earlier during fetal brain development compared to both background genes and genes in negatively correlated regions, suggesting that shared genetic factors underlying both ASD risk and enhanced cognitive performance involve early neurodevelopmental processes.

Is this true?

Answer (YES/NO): NO